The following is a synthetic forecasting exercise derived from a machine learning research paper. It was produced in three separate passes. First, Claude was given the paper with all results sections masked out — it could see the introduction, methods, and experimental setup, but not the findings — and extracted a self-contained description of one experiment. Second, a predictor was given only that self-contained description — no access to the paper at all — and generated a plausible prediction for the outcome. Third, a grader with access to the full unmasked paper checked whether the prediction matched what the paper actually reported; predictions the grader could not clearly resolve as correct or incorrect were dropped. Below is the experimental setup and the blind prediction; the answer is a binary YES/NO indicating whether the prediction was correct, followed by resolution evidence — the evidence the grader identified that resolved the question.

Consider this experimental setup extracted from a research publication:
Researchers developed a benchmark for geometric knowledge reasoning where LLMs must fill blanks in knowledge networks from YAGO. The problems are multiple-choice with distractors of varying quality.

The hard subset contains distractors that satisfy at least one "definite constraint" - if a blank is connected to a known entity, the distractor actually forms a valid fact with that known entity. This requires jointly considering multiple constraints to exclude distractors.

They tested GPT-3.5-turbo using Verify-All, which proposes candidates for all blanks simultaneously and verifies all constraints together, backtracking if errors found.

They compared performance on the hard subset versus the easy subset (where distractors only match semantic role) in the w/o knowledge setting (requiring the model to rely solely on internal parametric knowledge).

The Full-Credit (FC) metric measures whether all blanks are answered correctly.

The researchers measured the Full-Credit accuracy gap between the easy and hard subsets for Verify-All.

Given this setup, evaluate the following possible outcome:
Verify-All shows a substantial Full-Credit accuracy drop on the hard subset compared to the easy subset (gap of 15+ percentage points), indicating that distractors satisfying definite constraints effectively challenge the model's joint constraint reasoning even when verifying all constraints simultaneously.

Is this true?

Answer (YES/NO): YES